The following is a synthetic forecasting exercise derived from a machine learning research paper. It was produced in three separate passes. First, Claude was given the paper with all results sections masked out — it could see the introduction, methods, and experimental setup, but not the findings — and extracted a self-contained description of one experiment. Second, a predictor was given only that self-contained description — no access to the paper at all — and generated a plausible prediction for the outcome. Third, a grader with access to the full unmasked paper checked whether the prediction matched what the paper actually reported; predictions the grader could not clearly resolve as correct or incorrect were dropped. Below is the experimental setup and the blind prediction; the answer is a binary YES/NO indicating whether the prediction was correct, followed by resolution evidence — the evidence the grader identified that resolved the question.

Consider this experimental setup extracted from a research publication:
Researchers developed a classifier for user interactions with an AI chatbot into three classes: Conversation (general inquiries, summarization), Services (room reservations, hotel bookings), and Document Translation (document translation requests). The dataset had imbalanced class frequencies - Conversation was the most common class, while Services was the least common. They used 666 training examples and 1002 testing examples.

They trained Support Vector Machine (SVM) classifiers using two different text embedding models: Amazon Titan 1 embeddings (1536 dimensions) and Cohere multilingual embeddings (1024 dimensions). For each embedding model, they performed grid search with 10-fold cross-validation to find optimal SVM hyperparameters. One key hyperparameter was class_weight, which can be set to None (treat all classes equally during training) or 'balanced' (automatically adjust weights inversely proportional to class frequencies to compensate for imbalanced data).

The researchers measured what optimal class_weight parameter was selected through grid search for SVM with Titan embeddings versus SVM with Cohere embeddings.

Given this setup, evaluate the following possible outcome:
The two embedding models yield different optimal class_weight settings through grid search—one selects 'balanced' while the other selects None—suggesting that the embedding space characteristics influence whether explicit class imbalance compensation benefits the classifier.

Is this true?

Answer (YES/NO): YES